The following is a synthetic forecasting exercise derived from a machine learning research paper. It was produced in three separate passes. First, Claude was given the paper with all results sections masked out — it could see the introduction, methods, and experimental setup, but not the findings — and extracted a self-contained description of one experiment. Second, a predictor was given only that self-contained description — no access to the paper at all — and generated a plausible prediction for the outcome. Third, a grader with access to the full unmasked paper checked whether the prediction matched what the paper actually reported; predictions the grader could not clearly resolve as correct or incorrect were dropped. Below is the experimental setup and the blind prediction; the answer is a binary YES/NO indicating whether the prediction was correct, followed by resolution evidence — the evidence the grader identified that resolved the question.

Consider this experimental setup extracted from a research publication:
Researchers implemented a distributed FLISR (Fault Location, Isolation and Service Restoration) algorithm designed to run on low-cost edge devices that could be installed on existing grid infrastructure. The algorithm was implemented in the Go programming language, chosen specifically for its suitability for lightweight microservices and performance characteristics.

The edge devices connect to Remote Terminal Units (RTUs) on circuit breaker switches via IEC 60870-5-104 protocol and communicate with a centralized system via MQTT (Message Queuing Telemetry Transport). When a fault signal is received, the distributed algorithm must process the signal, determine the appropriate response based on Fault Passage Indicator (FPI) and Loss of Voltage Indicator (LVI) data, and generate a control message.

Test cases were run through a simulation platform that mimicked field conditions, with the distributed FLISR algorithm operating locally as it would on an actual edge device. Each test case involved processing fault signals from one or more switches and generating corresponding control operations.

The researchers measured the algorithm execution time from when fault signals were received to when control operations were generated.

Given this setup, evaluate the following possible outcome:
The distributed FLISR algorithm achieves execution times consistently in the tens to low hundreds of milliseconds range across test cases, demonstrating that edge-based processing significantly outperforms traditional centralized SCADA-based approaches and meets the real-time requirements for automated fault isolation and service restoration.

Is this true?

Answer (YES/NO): NO